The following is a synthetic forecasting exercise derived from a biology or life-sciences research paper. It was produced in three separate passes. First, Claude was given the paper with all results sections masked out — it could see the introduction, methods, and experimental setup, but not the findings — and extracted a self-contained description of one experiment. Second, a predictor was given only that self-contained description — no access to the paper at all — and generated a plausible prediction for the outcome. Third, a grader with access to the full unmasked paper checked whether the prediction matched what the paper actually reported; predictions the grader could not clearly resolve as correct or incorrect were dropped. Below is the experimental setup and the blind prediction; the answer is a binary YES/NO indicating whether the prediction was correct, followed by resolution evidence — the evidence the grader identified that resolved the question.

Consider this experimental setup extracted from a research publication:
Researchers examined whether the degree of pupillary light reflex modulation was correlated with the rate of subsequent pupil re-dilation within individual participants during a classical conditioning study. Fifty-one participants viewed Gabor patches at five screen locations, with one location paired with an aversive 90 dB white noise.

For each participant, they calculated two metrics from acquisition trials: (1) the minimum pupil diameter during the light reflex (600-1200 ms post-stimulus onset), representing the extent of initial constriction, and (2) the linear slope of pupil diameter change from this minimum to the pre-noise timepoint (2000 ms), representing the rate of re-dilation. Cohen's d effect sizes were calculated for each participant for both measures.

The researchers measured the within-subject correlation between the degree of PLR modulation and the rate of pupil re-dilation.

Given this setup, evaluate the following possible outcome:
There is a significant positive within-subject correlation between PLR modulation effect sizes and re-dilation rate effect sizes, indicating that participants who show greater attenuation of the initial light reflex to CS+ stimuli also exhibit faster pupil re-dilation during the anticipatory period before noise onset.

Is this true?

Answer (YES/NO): NO